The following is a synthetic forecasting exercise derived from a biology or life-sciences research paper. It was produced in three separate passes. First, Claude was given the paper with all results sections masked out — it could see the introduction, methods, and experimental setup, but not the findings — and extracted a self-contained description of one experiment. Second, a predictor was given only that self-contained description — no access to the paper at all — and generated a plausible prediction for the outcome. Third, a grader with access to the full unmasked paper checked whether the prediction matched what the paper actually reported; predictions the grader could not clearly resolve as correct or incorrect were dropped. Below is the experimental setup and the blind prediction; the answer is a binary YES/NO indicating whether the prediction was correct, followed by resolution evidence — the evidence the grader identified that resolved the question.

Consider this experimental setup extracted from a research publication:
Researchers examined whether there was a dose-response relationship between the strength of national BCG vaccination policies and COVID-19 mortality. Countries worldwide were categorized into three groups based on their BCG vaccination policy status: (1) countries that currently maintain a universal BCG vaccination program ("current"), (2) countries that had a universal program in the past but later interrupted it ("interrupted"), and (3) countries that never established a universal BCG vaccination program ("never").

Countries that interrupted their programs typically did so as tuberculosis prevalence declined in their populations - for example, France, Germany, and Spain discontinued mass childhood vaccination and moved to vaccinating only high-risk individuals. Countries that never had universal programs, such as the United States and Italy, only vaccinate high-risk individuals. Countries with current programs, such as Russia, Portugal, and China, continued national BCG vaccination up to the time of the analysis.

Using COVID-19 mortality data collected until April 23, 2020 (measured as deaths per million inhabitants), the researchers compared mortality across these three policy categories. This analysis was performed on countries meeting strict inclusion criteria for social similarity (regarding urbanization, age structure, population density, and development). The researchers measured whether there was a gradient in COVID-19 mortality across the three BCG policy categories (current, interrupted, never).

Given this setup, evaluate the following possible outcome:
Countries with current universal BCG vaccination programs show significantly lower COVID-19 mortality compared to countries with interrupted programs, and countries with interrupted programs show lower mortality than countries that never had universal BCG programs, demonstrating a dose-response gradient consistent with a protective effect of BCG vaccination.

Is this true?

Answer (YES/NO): YES